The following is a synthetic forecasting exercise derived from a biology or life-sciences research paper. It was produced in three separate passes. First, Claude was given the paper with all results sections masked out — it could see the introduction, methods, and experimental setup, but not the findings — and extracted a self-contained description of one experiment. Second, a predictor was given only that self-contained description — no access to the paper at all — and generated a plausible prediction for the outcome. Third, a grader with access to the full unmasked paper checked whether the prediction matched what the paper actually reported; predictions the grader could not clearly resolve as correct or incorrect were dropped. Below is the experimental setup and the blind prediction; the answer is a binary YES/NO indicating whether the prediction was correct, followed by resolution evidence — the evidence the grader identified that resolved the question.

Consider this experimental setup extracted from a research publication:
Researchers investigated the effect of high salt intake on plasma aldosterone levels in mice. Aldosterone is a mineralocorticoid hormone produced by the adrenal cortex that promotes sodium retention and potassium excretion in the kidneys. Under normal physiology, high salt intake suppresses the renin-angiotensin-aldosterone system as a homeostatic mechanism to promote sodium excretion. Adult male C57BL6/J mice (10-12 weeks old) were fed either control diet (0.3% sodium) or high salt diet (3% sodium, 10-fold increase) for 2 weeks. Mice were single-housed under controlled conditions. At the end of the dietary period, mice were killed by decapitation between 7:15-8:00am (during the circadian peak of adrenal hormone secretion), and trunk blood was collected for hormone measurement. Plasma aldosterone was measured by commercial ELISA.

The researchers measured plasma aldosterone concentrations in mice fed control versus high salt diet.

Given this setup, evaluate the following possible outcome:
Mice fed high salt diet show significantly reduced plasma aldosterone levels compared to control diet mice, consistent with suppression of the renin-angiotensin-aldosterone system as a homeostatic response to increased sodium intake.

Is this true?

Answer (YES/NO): YES